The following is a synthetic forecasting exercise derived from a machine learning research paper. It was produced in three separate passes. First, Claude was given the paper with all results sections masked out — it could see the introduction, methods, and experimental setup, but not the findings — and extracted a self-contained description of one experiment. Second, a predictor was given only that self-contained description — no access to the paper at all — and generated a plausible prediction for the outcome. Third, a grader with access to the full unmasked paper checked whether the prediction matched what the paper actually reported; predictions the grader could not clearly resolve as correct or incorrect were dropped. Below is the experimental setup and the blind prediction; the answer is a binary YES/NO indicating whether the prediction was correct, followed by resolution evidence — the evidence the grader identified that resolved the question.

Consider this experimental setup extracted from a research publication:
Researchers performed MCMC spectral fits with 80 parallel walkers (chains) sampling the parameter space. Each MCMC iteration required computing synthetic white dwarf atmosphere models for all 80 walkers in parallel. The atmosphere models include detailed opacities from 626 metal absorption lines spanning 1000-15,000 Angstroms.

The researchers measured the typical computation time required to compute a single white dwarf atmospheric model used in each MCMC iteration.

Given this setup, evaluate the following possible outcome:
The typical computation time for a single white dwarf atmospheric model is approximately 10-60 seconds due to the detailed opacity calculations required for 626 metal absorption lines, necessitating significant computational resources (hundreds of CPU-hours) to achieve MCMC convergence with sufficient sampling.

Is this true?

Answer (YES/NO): NO